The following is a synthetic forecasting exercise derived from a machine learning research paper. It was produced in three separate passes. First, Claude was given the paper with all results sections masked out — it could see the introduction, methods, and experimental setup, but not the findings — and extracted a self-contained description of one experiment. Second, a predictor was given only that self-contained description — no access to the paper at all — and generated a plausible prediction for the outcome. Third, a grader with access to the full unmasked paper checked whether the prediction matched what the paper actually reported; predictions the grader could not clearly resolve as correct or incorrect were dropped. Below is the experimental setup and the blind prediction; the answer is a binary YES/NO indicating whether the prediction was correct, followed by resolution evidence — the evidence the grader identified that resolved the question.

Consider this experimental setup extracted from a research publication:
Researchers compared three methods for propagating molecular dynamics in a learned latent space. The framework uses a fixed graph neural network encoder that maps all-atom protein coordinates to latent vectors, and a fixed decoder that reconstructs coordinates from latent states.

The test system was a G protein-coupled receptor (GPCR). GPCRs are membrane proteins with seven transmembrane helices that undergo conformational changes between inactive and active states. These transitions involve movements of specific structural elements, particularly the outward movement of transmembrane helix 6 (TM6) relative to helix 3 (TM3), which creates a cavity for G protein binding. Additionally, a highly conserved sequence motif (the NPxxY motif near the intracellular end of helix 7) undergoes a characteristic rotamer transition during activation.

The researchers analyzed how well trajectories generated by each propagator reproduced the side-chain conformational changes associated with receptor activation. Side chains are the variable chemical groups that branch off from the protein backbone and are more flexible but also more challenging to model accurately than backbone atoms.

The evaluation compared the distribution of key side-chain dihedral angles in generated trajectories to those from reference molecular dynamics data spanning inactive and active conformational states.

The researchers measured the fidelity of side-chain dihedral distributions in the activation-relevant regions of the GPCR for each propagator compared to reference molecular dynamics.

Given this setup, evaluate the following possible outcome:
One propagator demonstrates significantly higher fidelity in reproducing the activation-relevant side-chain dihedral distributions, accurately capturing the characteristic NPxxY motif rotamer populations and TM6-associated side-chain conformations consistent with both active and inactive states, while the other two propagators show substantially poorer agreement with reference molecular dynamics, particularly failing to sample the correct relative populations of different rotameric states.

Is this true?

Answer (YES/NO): NO